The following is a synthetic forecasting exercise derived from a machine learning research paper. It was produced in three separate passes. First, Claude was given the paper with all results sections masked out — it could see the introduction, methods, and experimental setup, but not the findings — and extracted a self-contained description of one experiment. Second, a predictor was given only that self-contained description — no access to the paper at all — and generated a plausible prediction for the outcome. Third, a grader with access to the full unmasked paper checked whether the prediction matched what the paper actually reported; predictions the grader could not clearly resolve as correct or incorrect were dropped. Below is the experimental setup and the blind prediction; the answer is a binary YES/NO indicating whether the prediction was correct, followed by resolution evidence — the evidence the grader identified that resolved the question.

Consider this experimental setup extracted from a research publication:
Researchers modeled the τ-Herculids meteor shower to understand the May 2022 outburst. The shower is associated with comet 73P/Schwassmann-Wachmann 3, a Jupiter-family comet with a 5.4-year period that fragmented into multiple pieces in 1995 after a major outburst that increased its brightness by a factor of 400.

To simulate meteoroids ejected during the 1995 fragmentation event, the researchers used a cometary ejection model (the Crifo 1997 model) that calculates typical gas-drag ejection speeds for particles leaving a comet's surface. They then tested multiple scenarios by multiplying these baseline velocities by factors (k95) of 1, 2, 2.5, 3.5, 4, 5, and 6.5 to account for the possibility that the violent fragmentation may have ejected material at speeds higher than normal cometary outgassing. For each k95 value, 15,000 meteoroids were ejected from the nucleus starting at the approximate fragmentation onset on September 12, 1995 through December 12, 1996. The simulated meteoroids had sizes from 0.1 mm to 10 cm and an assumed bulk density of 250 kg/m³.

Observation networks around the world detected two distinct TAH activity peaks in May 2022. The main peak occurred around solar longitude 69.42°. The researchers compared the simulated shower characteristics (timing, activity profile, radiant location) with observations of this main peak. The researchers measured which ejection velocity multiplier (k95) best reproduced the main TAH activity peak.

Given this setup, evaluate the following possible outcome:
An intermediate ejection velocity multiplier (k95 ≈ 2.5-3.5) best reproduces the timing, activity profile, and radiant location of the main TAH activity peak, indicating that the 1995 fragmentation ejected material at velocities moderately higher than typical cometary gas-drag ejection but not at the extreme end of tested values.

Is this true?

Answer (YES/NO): NO